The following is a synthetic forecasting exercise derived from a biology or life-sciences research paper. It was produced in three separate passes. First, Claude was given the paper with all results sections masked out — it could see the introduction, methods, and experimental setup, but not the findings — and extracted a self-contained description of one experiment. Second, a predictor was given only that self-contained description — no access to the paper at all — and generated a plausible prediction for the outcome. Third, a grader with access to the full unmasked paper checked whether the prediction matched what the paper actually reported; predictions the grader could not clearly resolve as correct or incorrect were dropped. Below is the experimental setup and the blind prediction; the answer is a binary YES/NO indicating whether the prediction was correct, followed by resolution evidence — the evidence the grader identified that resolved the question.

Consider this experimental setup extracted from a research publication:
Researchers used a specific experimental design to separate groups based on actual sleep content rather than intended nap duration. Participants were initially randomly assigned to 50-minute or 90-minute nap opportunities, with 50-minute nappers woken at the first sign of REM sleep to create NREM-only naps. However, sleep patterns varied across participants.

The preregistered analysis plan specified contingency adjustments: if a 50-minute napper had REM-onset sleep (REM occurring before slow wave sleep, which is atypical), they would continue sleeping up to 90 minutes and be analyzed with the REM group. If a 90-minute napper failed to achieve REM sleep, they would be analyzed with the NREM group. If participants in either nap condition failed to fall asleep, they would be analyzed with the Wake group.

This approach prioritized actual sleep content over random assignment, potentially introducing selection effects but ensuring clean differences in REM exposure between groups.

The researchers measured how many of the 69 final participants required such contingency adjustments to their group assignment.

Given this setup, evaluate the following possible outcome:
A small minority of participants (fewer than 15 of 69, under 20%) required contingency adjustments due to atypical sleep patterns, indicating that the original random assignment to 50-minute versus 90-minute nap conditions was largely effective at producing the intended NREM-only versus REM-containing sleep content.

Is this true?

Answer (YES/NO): YES